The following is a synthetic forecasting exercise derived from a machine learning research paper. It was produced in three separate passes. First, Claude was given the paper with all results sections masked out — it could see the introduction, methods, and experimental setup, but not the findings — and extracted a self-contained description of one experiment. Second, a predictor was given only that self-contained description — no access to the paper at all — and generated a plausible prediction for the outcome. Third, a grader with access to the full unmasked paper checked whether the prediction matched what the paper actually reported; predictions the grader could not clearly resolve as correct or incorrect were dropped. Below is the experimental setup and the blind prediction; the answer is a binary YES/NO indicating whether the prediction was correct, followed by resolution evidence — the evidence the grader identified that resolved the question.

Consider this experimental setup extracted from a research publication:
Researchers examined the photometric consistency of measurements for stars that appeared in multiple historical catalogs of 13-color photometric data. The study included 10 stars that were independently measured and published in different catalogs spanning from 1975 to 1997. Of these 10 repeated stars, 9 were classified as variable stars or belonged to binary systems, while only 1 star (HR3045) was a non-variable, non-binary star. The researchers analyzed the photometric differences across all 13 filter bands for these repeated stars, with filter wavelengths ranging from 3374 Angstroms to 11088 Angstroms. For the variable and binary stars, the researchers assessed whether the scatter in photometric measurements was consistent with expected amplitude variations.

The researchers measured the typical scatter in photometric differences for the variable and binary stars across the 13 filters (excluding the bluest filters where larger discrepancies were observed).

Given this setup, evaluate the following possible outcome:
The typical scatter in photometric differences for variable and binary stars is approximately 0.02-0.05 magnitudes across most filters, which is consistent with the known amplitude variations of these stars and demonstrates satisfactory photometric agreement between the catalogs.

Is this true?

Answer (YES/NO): NO